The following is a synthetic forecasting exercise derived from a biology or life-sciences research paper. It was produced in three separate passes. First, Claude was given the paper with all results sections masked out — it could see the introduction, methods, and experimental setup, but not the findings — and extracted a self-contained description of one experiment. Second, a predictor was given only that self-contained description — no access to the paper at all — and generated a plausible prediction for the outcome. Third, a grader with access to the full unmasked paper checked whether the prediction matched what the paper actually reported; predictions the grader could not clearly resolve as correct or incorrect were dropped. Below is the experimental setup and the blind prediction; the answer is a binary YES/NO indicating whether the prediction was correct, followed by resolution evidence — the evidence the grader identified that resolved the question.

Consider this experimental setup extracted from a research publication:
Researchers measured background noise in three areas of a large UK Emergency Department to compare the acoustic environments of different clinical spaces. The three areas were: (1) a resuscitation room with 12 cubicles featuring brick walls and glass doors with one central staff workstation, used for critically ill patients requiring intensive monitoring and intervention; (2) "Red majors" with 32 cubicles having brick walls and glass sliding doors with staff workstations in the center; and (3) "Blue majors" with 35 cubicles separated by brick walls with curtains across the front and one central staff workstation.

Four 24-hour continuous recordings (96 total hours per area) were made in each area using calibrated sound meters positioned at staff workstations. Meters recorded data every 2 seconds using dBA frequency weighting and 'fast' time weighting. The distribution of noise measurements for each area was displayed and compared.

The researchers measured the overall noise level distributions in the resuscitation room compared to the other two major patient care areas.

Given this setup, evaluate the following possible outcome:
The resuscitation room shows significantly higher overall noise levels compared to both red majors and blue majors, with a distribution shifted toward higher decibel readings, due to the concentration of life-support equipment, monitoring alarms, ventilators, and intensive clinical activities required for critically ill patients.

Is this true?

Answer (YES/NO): YES